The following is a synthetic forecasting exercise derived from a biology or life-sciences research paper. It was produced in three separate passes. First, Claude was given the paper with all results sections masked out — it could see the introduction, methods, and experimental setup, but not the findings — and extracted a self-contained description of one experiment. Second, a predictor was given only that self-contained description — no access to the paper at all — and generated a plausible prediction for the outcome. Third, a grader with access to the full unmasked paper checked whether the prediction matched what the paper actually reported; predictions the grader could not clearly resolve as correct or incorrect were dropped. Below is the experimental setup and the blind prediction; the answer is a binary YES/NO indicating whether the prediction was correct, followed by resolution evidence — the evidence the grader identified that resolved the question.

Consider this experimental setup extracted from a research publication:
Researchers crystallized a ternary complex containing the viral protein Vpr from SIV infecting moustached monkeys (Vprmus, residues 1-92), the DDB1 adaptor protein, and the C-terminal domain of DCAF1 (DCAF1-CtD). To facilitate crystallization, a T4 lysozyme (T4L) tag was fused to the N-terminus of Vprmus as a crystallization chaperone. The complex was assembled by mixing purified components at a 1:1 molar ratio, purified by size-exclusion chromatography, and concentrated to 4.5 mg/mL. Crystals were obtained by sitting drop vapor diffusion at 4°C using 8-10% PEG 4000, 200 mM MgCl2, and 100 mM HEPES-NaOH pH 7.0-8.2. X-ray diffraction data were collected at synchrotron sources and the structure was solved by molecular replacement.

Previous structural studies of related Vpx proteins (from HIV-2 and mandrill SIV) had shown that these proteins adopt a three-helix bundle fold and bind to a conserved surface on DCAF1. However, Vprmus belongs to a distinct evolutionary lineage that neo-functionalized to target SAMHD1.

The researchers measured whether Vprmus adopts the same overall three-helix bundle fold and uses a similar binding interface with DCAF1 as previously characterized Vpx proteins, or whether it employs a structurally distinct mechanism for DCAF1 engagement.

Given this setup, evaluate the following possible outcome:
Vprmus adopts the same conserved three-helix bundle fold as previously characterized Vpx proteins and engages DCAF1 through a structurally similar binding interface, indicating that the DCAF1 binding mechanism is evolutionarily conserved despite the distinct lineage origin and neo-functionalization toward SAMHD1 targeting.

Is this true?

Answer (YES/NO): YES